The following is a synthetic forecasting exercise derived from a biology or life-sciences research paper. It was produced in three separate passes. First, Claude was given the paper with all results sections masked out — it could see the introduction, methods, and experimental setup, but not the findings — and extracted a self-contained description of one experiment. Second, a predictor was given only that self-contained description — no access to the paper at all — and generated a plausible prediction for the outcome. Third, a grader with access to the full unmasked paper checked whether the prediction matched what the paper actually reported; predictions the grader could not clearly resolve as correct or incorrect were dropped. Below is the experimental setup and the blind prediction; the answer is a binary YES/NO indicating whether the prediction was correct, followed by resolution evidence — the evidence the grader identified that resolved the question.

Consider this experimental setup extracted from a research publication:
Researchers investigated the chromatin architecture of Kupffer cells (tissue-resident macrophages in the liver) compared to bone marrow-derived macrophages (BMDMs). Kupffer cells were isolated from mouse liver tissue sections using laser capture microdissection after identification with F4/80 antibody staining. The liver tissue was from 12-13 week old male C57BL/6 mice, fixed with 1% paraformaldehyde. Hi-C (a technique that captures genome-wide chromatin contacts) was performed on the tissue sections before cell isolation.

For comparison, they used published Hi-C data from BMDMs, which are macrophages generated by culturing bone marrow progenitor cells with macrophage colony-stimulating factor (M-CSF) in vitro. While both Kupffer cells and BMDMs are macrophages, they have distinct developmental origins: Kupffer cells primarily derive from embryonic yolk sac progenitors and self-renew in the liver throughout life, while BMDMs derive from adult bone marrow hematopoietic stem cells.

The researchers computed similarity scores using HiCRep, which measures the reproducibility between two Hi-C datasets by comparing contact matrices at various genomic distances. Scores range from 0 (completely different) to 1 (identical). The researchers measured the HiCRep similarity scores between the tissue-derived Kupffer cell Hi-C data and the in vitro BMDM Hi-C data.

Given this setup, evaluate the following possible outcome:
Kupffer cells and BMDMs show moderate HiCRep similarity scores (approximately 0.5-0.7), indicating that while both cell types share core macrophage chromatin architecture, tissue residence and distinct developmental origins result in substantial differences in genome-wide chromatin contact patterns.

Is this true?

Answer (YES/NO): NO